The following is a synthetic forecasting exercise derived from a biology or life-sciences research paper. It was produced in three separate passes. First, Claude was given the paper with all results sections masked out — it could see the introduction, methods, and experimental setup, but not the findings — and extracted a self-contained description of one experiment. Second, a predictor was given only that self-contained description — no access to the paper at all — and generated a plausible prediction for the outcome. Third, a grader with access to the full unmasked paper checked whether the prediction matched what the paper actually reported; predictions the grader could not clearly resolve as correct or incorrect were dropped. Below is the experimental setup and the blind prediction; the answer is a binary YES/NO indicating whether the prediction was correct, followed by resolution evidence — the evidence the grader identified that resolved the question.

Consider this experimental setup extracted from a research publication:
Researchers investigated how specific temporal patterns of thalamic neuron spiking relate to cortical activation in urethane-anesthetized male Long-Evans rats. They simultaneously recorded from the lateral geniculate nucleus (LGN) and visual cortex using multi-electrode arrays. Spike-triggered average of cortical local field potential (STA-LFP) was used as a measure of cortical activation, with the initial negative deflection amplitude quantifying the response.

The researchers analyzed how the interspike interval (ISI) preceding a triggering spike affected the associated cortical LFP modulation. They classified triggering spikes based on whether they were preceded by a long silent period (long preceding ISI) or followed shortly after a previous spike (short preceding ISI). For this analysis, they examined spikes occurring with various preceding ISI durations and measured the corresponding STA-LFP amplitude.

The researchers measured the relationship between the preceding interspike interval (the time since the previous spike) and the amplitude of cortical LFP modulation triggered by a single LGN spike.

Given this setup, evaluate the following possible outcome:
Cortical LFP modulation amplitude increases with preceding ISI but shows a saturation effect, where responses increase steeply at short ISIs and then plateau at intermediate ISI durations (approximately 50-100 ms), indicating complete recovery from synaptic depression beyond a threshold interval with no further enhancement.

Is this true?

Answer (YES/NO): NO